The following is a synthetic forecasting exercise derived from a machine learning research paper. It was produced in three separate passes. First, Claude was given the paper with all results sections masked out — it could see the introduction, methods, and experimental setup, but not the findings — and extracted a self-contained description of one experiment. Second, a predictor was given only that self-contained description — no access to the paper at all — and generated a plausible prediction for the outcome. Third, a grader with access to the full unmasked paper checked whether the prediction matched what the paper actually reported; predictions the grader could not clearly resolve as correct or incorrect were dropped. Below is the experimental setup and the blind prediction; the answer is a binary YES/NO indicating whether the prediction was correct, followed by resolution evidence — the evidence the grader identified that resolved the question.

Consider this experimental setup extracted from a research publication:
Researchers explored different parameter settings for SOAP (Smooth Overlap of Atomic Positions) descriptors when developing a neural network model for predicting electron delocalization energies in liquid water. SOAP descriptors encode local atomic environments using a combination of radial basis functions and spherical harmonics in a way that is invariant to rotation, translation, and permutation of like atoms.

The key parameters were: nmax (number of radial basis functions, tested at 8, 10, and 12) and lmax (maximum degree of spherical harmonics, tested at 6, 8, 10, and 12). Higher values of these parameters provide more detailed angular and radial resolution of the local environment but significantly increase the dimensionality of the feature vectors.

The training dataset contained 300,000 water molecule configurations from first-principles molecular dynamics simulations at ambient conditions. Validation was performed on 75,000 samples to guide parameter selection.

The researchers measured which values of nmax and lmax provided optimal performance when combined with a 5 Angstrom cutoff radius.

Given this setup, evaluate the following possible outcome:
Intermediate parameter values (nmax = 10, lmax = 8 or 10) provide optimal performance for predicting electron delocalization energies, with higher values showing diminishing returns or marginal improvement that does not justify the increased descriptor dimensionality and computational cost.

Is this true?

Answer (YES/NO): NO